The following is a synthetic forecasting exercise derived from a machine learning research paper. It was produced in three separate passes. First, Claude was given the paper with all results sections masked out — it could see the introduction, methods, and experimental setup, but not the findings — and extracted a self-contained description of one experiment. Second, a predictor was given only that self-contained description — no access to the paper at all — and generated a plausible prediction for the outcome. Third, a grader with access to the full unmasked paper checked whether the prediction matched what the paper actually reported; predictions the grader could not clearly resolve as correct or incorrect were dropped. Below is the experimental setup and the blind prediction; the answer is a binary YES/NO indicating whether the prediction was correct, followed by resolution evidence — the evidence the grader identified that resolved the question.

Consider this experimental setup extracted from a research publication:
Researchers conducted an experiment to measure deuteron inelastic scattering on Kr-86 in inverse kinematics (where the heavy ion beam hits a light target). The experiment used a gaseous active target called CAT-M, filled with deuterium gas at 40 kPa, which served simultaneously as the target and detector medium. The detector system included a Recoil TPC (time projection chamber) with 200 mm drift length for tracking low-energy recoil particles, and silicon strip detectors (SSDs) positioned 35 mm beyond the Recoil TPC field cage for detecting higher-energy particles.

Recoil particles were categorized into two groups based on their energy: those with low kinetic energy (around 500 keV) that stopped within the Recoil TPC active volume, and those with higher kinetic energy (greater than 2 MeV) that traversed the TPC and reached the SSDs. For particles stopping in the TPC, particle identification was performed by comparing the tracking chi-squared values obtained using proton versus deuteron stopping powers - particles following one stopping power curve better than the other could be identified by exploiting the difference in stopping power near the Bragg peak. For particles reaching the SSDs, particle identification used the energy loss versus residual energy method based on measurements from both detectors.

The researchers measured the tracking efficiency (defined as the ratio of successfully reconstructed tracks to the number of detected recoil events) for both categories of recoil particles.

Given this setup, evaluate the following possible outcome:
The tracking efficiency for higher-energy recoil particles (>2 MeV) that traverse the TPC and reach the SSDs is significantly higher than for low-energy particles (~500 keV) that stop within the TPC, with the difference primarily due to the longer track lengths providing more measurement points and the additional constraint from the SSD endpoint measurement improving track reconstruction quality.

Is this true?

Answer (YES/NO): NO